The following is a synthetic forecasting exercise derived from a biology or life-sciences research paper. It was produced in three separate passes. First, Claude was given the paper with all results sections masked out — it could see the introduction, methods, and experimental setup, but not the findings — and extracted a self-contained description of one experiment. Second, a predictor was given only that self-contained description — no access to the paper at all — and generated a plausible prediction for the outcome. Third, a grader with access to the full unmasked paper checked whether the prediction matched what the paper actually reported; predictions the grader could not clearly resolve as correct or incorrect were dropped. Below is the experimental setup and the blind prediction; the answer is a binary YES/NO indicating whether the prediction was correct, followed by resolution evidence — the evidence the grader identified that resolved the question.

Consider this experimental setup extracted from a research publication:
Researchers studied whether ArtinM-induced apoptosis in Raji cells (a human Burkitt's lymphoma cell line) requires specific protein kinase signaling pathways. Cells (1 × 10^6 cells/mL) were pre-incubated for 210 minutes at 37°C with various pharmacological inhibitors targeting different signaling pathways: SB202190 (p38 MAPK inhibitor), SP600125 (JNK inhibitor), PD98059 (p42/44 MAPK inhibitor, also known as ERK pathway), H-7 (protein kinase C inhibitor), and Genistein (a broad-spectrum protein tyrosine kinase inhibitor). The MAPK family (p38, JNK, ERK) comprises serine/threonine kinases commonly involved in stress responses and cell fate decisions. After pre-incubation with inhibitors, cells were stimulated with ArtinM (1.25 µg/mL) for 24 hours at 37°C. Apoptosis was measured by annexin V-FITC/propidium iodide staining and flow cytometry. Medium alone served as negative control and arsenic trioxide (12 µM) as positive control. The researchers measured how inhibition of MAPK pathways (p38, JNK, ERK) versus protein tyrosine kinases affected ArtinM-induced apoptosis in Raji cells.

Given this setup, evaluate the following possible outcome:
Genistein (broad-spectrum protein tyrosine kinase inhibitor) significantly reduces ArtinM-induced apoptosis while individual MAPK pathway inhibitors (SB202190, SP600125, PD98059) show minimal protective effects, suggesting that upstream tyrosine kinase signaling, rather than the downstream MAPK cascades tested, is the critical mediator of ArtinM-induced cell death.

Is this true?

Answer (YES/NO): NO